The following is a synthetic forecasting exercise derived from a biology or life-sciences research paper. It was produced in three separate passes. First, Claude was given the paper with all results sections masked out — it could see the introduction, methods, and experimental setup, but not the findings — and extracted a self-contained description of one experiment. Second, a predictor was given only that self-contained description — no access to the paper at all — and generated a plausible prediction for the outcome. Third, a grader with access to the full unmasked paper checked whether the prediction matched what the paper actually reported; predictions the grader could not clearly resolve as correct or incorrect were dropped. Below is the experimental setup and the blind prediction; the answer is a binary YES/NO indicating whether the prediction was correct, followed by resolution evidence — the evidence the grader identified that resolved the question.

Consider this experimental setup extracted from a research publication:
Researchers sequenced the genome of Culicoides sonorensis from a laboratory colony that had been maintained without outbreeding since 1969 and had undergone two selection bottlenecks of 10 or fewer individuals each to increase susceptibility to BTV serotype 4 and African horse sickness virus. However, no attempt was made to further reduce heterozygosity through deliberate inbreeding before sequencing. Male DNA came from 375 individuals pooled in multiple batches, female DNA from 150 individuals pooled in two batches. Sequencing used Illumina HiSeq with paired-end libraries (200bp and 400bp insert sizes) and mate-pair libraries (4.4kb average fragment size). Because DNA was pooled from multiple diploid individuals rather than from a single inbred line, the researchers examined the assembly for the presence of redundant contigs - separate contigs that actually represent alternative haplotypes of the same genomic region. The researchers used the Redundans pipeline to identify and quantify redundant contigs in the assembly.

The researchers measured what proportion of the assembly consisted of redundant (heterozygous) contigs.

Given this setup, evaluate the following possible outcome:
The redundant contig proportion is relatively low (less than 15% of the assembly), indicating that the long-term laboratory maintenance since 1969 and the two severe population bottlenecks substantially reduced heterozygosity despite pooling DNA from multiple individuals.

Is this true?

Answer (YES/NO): NO